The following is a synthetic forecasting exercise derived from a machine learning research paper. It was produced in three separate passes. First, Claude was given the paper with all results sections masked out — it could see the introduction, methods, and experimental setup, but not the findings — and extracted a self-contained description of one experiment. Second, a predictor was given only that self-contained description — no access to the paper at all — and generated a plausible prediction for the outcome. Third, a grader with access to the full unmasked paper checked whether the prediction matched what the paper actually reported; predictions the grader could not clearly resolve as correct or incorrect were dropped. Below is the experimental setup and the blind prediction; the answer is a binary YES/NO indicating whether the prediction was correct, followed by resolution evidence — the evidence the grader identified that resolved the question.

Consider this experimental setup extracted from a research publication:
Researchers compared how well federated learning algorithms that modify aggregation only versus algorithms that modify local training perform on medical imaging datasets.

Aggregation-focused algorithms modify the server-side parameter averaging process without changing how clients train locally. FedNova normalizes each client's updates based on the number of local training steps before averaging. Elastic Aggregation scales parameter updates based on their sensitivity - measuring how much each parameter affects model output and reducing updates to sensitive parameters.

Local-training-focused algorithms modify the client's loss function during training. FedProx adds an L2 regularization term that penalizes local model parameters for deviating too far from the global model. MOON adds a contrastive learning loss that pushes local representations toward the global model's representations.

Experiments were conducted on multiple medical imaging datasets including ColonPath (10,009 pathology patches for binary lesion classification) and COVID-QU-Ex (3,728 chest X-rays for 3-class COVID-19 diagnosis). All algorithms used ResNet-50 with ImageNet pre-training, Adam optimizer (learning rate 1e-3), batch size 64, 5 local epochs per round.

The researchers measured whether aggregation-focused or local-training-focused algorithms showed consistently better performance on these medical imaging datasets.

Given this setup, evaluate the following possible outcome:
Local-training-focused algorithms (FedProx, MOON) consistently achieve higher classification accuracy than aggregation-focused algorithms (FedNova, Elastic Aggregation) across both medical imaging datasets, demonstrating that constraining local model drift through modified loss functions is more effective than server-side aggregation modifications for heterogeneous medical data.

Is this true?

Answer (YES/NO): NO